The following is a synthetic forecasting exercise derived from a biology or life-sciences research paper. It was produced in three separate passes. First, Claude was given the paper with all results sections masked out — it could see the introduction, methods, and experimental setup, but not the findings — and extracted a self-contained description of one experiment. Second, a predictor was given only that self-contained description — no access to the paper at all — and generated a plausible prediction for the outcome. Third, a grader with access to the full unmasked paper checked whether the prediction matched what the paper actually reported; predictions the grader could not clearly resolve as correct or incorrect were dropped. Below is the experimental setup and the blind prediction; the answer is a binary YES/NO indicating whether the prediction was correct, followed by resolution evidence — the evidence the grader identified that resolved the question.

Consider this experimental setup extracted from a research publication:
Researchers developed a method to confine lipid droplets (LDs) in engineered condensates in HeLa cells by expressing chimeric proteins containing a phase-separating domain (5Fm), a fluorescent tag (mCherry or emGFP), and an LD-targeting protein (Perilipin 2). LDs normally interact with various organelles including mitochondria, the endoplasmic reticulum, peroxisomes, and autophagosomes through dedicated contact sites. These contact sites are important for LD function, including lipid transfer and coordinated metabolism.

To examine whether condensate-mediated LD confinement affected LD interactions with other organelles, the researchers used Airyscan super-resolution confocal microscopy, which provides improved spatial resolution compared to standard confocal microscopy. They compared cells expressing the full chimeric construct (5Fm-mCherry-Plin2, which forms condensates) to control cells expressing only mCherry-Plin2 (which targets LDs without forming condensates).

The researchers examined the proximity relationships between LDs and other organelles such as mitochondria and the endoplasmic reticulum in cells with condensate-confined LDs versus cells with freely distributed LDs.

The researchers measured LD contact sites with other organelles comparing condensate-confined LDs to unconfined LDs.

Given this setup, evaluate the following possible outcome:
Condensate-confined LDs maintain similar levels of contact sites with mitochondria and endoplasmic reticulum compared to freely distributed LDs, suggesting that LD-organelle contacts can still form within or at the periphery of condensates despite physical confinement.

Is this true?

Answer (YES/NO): NO